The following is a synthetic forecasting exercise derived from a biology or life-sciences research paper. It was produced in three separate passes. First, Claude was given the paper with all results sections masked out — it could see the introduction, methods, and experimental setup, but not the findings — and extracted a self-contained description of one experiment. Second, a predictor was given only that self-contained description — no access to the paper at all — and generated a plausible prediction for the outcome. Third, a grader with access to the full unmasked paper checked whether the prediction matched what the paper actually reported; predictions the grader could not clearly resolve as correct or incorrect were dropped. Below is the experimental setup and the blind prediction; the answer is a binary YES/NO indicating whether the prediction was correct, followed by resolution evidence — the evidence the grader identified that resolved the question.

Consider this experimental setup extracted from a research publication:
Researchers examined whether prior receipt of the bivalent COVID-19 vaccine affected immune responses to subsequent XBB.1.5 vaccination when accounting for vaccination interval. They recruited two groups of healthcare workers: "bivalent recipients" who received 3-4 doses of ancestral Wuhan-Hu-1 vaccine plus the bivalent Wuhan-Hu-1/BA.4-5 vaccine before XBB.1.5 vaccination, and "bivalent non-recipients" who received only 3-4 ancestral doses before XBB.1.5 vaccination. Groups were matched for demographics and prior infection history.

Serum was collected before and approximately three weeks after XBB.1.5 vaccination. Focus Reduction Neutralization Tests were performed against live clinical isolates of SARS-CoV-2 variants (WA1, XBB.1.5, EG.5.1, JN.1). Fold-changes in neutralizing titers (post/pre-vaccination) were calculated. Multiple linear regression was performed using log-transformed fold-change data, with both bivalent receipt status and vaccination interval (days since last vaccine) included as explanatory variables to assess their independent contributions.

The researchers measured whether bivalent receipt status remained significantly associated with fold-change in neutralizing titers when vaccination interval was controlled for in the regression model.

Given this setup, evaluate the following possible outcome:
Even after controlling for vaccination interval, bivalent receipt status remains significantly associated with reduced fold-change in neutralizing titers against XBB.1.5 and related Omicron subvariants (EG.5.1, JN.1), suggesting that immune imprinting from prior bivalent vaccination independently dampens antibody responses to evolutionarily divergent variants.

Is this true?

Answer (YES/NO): NO